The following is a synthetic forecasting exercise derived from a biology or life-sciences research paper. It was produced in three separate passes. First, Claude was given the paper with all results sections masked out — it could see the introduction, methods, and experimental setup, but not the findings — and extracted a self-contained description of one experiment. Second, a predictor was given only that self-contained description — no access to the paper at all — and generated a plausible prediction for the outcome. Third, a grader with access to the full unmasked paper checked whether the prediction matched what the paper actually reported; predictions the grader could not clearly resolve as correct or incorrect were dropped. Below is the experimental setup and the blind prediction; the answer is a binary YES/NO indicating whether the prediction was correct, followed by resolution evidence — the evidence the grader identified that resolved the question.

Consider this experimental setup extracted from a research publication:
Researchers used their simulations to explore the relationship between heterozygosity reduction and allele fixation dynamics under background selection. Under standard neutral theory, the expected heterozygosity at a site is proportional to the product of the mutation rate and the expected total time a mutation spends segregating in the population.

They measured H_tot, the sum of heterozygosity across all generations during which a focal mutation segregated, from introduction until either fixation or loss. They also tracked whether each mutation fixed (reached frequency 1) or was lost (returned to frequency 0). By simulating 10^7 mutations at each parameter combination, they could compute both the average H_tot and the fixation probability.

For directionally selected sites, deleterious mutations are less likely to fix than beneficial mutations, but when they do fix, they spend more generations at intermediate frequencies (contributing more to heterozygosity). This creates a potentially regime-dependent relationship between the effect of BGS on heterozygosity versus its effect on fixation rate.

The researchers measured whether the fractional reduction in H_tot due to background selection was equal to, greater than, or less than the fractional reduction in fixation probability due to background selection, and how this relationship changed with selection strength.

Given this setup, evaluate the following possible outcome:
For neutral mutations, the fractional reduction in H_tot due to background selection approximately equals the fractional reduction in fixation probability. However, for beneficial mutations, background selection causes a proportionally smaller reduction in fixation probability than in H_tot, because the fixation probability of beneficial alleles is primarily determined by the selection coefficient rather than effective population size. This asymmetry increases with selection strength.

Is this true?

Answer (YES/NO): NO